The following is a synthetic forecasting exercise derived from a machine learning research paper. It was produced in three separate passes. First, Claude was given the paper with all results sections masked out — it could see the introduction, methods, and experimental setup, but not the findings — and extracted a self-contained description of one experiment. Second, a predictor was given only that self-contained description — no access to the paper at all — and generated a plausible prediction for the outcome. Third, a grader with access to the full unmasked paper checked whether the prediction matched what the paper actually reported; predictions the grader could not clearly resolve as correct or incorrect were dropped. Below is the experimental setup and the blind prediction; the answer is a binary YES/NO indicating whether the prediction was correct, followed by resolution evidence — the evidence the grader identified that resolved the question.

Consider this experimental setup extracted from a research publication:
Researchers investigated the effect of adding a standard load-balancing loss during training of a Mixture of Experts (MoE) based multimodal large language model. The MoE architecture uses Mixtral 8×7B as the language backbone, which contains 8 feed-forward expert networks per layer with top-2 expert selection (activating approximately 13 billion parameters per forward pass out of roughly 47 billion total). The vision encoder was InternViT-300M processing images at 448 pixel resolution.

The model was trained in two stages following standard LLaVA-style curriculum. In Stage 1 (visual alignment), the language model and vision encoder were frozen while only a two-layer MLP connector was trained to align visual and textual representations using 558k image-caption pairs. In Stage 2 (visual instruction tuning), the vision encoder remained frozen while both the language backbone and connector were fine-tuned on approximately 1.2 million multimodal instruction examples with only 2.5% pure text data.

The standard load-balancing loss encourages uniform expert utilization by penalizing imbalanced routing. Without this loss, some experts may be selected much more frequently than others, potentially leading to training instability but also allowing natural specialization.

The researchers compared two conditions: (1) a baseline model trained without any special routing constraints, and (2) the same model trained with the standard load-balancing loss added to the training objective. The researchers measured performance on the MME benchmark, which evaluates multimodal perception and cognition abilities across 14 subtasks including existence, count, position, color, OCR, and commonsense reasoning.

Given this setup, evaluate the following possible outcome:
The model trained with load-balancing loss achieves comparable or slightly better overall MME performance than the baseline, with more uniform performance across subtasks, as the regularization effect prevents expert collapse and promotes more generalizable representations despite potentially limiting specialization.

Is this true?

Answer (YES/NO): NO